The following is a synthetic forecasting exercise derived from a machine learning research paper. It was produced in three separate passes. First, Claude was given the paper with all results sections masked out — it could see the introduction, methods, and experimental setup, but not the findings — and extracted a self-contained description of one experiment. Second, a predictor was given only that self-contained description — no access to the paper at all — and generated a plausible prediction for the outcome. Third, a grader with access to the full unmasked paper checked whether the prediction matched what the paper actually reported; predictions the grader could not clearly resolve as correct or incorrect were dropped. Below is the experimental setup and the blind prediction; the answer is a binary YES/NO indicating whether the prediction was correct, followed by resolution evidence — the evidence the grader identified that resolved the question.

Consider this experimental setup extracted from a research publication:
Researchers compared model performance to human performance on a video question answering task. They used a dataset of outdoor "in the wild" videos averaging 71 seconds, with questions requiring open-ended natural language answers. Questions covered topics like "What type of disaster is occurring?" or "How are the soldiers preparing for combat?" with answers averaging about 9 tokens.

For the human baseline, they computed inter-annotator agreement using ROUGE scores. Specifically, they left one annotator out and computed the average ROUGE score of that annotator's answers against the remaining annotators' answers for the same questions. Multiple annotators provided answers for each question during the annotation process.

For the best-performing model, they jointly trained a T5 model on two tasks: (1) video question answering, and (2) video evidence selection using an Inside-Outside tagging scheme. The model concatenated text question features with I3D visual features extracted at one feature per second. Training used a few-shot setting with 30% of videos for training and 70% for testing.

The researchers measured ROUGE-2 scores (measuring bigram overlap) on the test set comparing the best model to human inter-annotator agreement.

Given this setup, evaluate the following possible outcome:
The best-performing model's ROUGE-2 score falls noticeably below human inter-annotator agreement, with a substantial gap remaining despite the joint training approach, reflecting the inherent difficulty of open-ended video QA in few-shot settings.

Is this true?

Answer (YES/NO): NO